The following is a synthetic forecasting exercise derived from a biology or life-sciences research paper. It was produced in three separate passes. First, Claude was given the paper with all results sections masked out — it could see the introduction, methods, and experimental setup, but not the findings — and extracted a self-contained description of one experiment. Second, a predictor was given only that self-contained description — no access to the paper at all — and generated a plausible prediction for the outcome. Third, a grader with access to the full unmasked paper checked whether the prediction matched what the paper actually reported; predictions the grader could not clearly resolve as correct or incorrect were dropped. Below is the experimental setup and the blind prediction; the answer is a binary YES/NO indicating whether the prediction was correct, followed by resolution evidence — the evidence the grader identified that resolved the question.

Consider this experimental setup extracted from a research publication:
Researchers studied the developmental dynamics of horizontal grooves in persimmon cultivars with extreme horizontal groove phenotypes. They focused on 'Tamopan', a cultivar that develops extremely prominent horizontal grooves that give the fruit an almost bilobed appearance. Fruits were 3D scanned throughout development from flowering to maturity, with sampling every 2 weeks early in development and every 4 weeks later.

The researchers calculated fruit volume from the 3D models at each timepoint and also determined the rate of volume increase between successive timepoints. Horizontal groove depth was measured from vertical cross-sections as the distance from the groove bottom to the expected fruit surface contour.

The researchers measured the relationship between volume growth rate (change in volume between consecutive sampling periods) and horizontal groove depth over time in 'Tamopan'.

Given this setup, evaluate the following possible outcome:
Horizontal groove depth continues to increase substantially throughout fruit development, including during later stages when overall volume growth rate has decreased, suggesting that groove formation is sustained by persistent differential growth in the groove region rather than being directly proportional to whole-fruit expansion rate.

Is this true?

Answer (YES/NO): NO